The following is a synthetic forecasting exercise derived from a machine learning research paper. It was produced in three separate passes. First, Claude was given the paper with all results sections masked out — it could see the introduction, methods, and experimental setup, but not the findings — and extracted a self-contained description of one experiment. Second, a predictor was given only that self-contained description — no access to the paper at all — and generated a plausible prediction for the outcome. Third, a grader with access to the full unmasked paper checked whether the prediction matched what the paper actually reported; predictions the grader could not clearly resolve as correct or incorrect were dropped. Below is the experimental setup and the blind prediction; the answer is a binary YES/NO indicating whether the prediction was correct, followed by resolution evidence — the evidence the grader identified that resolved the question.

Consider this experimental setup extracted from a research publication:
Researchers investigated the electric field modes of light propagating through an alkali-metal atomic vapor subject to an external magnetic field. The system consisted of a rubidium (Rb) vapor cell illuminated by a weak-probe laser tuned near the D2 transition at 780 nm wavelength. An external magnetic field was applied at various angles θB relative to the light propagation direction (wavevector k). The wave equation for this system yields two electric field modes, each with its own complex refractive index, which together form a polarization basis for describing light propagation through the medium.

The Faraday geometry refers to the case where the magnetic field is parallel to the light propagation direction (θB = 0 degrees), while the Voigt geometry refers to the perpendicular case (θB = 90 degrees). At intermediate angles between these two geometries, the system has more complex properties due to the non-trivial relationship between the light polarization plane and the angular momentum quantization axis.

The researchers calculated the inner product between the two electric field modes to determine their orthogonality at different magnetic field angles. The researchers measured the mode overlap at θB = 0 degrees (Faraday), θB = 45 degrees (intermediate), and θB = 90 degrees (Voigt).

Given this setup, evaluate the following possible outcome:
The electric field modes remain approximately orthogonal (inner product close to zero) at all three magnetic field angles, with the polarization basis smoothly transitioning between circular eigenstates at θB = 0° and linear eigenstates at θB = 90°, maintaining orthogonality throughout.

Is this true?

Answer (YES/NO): NO